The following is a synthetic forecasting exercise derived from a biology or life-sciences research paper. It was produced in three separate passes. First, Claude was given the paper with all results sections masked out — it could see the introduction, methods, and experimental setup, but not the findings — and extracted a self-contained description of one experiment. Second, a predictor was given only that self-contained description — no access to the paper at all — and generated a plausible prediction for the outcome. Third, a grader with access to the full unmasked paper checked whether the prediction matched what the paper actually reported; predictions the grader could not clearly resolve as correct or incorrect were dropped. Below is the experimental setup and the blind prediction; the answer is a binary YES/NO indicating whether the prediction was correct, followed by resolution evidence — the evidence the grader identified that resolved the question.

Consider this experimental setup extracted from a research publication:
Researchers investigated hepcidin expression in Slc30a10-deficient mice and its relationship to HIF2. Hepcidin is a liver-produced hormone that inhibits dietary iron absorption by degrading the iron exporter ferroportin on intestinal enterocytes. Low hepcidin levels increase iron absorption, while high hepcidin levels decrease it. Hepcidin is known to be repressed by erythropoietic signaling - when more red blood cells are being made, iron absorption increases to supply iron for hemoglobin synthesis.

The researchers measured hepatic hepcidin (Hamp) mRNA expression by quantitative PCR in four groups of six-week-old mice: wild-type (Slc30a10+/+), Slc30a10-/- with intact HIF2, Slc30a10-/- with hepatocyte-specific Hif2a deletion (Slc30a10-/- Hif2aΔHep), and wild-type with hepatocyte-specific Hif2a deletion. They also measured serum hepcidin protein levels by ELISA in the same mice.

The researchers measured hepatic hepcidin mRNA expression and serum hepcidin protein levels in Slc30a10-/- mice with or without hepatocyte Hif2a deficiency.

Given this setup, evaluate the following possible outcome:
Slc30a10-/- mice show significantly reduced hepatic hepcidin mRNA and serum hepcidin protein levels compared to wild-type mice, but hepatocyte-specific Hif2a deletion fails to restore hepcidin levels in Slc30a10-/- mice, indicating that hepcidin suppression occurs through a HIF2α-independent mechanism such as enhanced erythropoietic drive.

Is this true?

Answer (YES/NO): NO